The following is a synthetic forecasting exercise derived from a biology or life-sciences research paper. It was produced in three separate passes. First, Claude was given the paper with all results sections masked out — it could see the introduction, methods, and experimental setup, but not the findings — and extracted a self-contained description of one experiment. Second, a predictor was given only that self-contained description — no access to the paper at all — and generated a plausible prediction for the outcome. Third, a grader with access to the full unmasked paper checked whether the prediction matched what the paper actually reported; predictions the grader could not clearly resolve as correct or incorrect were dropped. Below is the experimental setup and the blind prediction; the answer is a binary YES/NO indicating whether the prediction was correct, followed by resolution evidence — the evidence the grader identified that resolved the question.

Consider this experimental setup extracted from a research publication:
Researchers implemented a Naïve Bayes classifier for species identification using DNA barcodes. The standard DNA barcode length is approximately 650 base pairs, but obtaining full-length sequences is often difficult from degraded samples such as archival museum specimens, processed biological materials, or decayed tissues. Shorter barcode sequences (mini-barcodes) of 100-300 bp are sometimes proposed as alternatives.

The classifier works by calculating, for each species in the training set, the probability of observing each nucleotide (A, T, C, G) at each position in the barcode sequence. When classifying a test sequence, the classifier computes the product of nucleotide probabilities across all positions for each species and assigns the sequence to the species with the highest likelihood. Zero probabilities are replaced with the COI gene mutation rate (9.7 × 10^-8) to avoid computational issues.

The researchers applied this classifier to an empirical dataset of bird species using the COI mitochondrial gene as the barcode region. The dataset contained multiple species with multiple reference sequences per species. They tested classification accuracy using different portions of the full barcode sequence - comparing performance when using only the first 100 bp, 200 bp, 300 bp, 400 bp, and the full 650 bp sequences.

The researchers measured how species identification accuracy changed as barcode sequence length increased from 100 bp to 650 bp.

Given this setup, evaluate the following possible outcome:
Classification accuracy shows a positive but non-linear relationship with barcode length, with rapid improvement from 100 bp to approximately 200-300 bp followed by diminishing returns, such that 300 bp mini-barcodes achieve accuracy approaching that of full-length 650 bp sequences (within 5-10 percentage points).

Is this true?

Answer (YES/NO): YES